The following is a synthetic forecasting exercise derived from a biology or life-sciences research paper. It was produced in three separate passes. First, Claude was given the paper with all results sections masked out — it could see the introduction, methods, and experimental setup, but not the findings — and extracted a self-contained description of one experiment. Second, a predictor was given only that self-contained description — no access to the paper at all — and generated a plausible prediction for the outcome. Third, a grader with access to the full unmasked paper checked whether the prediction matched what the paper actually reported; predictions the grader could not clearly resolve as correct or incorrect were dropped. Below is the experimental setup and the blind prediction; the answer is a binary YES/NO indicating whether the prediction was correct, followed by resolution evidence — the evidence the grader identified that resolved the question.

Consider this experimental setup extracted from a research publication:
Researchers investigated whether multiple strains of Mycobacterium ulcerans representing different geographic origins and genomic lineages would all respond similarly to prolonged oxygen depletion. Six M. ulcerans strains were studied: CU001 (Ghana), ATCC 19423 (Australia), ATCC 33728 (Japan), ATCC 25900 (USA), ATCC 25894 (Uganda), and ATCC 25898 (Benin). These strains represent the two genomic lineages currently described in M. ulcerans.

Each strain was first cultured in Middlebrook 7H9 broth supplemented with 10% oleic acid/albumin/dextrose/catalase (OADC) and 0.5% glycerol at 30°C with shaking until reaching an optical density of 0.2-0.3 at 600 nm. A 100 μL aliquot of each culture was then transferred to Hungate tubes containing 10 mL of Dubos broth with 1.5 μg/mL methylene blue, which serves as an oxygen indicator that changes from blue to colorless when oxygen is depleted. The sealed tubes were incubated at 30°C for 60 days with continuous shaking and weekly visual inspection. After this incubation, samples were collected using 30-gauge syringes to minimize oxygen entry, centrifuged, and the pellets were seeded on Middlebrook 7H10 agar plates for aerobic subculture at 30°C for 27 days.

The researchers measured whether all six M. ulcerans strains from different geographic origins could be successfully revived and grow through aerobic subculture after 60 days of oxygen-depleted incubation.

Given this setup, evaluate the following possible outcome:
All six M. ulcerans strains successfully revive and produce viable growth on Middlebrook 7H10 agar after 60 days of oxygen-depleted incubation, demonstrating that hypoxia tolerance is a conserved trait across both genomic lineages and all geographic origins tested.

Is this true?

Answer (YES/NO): NO